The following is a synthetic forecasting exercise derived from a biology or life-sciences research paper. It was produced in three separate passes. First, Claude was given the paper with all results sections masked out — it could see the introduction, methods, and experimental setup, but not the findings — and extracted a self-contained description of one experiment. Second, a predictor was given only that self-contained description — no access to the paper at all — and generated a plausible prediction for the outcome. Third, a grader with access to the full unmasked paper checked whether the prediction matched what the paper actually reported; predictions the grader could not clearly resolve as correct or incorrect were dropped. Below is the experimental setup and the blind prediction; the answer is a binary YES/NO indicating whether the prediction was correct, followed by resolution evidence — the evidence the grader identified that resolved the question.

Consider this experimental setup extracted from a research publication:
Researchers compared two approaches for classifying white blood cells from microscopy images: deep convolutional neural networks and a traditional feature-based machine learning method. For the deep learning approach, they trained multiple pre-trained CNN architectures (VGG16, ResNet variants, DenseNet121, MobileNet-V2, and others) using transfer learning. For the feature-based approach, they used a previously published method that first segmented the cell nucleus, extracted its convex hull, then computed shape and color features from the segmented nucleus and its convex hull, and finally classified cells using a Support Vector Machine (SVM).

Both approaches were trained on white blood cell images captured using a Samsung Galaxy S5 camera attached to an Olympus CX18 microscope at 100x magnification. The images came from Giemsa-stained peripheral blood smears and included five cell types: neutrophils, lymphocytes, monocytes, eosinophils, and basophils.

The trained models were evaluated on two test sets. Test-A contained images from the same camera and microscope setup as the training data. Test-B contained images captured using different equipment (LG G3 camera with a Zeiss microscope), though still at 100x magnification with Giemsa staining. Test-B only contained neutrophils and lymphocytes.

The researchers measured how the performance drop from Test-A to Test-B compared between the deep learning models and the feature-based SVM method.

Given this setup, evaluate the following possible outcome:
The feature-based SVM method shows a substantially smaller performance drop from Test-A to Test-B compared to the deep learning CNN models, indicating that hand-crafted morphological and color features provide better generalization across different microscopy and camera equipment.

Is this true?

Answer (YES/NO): YES